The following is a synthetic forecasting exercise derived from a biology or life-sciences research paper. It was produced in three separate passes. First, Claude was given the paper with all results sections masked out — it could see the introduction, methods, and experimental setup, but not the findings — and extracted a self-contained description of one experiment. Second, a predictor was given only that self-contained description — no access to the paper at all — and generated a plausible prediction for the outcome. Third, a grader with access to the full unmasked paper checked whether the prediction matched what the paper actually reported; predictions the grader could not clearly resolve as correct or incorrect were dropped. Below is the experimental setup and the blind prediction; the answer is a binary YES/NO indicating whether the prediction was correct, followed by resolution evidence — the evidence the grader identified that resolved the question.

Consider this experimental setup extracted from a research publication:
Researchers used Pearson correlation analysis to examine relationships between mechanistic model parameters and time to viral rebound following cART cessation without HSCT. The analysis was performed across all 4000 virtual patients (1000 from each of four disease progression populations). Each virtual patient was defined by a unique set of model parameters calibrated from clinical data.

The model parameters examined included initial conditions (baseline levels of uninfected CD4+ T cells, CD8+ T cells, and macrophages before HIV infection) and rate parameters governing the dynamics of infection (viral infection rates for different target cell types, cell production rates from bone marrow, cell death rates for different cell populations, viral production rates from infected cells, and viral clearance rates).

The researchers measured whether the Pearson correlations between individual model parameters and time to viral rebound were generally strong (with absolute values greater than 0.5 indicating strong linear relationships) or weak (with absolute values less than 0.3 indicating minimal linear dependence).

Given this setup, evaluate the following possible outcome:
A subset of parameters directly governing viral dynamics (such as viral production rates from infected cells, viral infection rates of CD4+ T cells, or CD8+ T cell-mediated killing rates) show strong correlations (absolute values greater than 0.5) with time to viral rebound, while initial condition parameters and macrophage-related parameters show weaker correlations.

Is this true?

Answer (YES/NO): NO